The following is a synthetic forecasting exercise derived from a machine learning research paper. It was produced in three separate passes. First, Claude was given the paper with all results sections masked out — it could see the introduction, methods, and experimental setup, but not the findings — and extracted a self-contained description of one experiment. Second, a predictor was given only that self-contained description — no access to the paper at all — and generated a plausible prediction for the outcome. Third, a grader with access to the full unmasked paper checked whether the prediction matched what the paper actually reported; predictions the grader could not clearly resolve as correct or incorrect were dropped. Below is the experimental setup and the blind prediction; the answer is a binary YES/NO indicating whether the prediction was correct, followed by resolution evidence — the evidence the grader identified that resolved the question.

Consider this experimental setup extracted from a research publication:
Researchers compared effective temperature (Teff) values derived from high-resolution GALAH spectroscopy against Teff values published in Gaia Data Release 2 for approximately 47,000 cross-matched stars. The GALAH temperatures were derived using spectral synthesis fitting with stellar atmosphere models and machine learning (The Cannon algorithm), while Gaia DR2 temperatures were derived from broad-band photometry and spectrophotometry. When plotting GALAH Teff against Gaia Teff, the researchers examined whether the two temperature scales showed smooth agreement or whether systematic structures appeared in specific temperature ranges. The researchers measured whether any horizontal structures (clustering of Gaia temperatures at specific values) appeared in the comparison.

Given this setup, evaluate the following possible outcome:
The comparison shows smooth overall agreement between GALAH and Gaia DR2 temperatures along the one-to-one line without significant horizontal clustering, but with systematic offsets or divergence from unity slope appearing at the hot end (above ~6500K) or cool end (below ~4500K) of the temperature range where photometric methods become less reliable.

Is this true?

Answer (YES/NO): NO